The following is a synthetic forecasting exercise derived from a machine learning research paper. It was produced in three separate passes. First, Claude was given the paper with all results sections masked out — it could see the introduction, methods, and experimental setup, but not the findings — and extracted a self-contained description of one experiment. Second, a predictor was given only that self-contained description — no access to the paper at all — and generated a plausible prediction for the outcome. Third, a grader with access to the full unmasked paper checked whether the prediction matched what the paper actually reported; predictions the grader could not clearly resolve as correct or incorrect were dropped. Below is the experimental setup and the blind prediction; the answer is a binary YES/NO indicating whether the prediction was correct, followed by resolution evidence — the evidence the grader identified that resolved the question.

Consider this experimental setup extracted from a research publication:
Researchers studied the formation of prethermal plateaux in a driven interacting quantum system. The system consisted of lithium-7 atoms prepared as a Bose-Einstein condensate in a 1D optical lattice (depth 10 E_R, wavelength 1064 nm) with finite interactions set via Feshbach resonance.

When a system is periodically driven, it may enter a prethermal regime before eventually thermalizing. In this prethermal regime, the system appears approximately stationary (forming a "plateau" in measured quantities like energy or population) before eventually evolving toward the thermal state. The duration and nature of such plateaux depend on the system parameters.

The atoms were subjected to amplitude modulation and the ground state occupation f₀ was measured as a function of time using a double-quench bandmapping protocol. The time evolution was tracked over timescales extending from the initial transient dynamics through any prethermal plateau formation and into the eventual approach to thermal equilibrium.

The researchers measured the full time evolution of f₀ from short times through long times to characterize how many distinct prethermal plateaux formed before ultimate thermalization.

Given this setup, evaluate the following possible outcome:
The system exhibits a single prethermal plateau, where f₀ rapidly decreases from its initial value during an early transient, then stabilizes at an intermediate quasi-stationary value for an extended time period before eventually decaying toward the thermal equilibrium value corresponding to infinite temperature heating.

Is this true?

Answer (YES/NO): NO